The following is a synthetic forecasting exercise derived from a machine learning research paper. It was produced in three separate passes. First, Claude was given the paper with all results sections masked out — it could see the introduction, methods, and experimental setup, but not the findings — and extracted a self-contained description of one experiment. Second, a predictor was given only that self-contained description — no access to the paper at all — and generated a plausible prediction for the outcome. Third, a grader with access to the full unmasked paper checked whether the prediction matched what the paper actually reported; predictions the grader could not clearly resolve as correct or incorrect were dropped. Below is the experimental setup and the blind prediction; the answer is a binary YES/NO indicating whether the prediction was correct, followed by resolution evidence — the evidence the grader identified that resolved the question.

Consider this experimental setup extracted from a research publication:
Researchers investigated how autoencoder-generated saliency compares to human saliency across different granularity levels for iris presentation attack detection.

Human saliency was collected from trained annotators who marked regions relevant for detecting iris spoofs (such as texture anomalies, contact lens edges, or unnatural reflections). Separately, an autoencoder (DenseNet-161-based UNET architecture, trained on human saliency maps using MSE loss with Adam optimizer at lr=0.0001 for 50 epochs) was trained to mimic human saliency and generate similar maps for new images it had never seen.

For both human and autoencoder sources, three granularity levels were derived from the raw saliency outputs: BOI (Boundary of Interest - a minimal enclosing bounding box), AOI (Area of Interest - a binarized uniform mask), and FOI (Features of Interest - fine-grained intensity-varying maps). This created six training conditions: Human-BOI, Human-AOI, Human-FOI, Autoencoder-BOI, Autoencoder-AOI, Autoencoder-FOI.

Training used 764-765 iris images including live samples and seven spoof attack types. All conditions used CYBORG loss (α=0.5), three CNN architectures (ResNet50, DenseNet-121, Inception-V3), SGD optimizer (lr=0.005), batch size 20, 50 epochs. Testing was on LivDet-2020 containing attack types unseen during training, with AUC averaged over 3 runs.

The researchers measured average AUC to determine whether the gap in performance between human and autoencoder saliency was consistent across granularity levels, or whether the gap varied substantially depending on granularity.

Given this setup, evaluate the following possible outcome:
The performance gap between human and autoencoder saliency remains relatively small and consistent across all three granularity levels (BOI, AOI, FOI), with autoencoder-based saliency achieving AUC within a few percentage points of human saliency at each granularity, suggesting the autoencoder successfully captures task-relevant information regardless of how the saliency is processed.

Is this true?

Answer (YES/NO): NO